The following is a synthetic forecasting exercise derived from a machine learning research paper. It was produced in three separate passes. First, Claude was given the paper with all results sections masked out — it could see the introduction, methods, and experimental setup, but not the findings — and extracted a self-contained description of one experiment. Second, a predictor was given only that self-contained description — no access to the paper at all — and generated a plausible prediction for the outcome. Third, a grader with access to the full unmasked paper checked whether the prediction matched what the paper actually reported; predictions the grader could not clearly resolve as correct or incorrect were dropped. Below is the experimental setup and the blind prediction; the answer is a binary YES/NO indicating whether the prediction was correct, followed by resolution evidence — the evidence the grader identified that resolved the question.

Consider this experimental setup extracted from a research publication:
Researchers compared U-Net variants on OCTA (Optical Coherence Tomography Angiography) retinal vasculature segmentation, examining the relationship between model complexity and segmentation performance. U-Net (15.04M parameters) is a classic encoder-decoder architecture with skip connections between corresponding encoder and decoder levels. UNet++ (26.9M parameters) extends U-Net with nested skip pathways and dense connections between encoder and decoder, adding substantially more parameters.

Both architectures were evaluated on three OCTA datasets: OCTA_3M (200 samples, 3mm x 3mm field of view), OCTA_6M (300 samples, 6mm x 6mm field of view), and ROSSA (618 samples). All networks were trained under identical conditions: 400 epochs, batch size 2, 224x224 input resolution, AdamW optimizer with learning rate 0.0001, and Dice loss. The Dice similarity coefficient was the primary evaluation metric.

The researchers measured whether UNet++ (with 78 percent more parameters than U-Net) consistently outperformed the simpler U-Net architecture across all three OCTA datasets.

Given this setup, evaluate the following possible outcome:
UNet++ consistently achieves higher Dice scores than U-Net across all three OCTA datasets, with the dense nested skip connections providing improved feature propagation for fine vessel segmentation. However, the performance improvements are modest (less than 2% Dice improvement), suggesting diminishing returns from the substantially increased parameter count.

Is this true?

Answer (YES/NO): NO